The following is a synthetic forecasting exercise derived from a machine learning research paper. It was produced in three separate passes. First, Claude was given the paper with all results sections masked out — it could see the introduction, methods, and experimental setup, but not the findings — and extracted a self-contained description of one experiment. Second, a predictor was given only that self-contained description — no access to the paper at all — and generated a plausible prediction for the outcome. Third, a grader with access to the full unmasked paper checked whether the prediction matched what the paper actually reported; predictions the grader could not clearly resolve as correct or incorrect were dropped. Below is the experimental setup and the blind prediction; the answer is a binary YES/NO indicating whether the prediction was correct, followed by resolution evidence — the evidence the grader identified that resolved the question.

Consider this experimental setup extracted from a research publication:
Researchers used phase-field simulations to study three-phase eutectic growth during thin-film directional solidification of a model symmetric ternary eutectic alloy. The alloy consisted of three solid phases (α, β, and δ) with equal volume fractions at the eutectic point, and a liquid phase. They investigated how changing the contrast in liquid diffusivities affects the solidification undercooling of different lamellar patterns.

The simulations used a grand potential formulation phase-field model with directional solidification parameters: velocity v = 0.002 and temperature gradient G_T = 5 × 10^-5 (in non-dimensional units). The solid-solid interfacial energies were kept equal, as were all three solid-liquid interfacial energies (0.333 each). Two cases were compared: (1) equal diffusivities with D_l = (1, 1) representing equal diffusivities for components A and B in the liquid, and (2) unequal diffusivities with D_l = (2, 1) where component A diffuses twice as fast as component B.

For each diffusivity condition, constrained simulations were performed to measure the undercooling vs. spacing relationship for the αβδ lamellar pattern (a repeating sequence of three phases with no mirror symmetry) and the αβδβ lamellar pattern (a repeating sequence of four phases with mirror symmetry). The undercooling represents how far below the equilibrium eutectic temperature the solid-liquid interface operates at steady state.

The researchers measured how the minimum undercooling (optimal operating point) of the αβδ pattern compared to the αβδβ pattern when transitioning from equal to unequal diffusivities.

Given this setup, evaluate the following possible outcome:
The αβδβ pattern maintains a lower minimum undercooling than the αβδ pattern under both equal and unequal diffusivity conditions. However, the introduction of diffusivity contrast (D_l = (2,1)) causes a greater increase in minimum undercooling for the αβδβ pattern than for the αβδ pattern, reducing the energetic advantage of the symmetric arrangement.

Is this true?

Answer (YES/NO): NO